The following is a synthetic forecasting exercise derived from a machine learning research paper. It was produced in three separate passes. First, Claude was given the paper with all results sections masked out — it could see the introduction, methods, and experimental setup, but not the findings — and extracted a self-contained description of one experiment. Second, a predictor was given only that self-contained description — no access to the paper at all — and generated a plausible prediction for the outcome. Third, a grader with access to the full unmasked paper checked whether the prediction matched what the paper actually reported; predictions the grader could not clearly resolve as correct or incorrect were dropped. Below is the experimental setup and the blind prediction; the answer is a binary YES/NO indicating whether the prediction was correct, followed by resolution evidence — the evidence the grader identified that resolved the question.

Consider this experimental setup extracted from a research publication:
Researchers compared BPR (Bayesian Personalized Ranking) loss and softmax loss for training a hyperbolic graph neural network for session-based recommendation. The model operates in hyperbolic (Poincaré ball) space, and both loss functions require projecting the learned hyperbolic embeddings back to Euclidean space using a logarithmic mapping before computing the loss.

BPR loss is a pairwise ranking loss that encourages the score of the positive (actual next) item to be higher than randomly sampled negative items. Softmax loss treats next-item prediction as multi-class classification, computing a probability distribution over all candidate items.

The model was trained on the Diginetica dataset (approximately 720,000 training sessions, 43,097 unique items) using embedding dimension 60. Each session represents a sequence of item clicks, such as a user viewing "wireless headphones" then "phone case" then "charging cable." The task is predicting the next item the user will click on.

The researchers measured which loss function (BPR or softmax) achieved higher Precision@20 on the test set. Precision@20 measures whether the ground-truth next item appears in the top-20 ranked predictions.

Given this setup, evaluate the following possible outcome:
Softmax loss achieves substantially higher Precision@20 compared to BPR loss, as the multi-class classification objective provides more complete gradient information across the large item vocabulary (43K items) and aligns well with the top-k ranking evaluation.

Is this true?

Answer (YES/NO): NO